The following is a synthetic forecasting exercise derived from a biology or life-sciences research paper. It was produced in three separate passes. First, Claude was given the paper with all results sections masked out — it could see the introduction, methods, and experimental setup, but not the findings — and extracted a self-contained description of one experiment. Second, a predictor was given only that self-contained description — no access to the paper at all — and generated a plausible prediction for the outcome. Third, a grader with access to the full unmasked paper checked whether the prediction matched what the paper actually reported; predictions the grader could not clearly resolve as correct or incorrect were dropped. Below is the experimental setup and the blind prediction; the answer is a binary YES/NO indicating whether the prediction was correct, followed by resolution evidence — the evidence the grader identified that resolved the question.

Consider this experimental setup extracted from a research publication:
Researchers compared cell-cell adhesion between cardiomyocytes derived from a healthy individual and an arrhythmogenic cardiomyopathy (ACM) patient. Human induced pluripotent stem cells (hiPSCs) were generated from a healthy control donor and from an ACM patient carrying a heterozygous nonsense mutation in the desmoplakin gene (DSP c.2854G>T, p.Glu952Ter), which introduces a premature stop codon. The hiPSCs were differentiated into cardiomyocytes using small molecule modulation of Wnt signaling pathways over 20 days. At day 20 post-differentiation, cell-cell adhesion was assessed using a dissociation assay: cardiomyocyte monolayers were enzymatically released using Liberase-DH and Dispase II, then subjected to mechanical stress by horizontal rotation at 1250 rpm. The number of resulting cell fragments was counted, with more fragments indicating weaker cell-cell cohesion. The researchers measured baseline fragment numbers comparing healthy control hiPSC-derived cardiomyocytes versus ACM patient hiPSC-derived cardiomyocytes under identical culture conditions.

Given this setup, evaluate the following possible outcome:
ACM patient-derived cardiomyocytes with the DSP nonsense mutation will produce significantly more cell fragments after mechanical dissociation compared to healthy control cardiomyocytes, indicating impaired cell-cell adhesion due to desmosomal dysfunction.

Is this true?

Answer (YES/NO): YES